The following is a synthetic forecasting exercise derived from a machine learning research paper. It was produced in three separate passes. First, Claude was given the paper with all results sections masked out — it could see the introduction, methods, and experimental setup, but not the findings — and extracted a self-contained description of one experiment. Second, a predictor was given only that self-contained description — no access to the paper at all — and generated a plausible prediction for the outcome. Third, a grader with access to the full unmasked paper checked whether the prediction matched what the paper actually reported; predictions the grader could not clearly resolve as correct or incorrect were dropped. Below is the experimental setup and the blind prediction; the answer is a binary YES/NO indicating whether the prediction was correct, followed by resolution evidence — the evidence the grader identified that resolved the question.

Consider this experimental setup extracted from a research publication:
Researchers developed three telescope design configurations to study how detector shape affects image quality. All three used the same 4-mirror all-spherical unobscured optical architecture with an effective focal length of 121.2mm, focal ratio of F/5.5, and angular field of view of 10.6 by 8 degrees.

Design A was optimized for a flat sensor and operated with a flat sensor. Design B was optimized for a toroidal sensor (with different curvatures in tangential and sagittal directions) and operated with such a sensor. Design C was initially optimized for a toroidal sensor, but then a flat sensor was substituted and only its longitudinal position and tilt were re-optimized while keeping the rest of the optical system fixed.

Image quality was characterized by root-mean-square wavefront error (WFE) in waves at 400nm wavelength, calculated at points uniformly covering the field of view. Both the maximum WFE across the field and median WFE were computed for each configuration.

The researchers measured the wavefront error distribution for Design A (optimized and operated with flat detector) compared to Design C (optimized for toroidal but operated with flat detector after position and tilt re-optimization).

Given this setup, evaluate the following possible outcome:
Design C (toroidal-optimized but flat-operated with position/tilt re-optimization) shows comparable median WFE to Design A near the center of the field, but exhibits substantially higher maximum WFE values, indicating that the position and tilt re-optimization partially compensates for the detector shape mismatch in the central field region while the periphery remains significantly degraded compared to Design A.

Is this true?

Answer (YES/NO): NO